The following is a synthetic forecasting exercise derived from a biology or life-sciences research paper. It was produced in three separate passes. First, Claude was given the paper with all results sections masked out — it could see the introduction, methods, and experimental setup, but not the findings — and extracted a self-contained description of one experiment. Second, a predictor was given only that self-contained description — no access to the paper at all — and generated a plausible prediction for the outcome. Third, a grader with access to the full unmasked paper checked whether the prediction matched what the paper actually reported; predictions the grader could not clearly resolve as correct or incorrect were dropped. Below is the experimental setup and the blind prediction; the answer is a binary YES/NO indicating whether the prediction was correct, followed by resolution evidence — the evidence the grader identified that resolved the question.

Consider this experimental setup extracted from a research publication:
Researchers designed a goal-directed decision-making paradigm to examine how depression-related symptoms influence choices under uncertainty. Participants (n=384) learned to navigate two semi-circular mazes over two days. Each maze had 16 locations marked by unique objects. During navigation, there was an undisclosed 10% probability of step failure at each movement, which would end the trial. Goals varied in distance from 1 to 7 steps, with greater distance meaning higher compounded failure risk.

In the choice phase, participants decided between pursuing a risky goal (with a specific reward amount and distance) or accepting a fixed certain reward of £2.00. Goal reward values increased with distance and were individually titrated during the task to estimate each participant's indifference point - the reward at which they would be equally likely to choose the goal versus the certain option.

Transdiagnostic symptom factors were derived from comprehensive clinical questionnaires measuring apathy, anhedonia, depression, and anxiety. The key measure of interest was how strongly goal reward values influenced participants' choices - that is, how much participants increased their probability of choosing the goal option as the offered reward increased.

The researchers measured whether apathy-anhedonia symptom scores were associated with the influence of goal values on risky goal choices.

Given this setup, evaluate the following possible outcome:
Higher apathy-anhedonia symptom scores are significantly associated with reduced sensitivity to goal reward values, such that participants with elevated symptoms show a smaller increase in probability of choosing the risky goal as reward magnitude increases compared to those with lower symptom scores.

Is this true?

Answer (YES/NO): NO